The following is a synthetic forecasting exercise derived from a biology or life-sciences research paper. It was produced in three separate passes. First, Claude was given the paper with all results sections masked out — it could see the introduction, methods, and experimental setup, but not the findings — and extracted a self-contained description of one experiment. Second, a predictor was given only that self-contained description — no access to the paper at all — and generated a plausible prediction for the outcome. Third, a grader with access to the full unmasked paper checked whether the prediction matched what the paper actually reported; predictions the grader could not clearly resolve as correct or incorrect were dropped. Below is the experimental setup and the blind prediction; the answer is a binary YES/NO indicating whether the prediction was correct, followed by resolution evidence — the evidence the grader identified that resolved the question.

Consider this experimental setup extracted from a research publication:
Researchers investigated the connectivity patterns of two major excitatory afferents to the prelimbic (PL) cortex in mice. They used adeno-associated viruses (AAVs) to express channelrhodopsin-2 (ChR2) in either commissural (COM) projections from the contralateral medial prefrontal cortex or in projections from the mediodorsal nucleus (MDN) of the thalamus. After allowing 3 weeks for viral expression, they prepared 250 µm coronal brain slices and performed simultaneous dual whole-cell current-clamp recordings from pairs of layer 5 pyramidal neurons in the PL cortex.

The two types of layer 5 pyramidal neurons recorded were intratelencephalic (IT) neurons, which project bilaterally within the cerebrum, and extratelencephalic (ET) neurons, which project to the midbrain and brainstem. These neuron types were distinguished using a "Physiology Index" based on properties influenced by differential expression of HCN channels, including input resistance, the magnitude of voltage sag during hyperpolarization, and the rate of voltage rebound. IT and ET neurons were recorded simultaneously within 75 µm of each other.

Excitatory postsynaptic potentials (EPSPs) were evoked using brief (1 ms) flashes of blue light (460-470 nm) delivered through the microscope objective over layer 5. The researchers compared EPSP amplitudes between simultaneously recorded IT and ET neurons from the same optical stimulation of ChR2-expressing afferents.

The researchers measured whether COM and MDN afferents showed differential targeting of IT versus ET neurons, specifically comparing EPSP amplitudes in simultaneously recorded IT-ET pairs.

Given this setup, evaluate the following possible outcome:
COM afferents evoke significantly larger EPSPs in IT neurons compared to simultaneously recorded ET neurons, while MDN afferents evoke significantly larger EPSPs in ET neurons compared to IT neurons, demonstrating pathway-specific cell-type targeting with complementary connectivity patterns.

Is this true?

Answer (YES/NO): NO